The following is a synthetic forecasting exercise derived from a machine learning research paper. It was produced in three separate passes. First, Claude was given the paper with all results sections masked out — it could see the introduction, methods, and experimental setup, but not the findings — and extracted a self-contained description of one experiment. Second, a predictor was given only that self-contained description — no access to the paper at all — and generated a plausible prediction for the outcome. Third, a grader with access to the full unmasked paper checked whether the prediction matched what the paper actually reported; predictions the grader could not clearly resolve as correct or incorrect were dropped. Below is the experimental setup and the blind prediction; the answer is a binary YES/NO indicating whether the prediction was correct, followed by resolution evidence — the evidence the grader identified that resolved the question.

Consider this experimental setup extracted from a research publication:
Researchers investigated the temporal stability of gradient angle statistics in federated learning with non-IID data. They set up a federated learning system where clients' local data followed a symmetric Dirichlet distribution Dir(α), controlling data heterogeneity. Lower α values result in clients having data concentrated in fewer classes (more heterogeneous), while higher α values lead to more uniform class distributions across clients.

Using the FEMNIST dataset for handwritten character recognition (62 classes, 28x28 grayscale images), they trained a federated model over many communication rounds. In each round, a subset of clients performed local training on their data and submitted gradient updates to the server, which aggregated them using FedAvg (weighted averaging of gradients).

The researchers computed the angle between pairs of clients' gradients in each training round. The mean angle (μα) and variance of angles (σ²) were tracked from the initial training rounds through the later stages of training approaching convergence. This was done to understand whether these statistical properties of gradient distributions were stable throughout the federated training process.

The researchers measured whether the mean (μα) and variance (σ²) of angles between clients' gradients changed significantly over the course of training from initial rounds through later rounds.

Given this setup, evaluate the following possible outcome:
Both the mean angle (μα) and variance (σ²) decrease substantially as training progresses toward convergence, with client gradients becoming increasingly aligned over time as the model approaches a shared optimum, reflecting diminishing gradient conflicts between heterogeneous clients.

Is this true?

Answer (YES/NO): NO